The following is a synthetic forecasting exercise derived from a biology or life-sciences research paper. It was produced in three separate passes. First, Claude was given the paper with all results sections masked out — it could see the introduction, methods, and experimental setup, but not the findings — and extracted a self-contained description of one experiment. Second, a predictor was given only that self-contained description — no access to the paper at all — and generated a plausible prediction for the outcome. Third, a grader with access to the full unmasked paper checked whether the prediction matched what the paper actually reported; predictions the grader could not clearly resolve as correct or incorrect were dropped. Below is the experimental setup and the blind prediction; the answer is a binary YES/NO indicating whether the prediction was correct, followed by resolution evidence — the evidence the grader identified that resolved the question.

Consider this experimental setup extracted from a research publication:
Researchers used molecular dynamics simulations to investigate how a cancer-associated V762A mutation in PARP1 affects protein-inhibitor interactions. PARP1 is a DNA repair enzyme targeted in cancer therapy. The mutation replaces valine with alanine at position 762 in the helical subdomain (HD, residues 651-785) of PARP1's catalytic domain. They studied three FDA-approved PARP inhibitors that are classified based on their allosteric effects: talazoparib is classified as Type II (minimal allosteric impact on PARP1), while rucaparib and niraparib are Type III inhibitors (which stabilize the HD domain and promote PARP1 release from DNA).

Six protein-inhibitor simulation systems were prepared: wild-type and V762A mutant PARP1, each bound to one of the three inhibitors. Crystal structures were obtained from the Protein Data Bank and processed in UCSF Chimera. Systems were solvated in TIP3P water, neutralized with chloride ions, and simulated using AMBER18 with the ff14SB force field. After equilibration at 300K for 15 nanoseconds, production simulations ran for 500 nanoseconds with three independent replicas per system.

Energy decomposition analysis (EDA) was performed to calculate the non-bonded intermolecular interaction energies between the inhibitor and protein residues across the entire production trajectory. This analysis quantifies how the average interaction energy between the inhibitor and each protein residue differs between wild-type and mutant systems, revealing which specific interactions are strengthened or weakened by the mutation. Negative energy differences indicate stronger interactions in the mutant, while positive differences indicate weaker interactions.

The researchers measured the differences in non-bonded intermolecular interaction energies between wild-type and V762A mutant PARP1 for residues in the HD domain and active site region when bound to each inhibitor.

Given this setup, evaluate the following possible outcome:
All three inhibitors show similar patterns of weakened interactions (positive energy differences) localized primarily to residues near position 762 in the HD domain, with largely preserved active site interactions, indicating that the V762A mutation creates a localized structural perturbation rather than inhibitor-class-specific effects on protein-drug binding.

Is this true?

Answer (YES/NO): NO